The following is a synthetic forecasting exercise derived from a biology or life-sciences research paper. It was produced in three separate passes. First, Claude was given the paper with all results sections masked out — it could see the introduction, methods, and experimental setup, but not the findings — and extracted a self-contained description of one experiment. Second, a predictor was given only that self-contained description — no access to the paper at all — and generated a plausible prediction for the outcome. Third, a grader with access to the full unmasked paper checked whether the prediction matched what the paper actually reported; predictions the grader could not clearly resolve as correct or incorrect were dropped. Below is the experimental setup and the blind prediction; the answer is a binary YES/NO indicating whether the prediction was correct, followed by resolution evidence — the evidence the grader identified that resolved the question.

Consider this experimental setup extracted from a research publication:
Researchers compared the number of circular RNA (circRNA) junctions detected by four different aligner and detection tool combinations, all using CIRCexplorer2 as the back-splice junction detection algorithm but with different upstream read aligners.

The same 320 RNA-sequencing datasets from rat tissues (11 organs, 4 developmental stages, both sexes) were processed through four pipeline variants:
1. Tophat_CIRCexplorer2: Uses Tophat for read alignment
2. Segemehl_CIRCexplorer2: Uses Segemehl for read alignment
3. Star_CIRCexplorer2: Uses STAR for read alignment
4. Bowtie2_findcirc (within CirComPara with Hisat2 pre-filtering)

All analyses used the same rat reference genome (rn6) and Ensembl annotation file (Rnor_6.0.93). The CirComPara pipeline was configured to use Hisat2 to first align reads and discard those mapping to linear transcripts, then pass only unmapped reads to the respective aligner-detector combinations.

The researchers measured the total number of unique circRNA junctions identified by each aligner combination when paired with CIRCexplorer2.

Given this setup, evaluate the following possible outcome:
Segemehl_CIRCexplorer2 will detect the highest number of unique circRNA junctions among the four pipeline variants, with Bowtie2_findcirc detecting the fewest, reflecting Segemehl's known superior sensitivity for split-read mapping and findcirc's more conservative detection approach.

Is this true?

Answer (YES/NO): NO